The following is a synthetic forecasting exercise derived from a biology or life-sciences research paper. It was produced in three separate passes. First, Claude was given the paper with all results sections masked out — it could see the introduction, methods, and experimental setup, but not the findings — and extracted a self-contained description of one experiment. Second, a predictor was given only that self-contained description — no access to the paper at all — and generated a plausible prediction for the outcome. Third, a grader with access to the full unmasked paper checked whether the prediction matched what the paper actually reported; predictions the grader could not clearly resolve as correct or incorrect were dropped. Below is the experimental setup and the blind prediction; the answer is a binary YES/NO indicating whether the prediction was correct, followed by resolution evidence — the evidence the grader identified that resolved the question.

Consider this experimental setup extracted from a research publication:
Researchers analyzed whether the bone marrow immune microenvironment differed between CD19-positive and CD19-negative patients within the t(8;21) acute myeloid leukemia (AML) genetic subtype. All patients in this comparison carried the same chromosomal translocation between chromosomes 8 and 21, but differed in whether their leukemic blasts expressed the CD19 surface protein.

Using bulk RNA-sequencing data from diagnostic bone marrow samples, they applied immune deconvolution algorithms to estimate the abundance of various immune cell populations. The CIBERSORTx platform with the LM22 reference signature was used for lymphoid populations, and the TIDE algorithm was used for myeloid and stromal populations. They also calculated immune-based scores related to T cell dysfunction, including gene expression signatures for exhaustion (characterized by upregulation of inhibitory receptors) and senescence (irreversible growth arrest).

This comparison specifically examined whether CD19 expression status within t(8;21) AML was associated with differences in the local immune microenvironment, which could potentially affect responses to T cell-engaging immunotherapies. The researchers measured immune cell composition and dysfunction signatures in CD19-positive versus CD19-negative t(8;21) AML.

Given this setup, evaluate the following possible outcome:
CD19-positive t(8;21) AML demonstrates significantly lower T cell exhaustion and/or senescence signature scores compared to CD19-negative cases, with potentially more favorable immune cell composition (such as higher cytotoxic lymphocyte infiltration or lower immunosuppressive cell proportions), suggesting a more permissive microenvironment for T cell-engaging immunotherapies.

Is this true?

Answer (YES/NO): NO